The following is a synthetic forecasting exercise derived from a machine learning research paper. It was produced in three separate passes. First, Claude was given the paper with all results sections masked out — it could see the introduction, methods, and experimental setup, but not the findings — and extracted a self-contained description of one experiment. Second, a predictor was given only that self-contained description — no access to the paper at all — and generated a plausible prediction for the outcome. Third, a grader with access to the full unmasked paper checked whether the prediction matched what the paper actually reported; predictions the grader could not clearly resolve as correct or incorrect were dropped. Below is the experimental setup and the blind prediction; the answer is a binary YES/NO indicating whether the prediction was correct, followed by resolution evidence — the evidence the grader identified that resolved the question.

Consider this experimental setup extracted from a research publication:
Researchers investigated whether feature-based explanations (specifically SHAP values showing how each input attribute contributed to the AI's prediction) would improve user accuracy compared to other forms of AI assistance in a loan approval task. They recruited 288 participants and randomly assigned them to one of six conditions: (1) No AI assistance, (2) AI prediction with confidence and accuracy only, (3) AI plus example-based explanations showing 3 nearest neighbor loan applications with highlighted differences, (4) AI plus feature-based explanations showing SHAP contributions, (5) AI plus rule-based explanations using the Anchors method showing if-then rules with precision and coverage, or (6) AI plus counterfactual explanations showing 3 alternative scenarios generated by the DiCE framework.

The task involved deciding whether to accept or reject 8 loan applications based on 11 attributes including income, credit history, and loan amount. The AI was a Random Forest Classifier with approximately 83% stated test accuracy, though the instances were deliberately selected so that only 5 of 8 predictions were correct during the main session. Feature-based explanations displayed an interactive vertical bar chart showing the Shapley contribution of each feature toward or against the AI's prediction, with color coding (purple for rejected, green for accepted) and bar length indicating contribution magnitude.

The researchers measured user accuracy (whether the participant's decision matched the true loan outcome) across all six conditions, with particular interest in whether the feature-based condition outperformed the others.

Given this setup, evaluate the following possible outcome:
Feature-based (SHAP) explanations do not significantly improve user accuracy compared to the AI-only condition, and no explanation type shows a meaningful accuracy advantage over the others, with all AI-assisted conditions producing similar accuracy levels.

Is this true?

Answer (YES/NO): NO